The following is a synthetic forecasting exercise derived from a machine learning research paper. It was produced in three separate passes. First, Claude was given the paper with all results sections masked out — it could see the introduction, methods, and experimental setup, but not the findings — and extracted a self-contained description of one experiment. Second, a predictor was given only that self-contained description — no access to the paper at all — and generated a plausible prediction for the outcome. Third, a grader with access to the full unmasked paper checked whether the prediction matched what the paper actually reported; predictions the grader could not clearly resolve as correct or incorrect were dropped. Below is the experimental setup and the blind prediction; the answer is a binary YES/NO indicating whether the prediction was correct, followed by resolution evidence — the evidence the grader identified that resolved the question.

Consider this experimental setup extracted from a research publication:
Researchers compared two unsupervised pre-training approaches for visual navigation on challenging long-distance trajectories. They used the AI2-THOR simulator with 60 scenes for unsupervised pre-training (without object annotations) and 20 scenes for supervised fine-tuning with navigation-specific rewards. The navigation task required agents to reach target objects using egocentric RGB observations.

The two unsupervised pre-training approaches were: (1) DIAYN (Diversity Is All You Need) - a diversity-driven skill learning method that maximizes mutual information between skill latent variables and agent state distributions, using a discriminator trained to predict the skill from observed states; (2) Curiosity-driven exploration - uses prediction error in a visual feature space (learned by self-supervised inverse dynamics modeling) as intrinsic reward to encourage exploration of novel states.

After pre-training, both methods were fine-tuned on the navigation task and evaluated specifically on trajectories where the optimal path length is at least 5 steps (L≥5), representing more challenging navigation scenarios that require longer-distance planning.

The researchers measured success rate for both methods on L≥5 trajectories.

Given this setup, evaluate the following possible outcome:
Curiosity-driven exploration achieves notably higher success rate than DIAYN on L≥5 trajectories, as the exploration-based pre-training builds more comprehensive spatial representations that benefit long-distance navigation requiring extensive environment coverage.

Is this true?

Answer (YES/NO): YES